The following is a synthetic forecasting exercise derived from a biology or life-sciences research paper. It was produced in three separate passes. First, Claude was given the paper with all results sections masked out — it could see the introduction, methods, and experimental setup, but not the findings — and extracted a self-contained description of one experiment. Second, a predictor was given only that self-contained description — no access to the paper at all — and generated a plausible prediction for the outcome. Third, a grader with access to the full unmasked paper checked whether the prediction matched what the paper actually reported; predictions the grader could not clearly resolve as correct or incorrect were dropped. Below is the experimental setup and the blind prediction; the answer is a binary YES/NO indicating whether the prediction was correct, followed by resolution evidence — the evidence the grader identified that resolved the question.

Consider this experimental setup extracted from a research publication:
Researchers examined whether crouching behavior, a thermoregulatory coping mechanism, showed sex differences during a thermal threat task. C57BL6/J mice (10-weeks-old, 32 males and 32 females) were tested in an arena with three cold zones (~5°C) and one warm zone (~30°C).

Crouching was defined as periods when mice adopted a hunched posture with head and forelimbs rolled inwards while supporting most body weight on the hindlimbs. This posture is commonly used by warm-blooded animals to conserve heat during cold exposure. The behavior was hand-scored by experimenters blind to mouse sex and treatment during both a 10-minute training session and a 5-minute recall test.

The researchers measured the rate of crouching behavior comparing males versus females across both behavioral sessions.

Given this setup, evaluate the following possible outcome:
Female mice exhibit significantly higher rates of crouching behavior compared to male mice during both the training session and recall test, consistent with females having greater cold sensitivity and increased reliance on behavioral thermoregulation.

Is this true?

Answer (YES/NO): NO